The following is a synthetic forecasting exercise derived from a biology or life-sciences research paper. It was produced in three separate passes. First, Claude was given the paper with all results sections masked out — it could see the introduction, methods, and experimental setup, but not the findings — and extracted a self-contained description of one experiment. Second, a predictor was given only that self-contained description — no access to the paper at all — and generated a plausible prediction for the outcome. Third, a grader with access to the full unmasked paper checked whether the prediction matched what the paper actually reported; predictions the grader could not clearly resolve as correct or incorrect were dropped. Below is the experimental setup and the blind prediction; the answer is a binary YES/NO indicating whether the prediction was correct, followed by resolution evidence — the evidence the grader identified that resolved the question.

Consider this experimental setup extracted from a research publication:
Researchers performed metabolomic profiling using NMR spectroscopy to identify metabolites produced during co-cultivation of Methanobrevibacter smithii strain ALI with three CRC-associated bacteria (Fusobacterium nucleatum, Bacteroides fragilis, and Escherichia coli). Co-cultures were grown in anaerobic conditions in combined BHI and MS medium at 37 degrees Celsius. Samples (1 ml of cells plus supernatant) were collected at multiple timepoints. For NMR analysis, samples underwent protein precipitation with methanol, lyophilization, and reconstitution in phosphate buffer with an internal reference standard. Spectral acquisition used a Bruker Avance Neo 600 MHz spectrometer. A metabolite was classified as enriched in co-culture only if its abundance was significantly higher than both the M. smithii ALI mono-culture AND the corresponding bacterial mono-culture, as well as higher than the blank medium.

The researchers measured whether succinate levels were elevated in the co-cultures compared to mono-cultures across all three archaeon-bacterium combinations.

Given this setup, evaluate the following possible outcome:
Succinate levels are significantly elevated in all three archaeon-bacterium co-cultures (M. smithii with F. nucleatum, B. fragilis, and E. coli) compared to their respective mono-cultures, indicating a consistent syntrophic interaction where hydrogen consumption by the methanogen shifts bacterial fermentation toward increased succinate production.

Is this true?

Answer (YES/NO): YES